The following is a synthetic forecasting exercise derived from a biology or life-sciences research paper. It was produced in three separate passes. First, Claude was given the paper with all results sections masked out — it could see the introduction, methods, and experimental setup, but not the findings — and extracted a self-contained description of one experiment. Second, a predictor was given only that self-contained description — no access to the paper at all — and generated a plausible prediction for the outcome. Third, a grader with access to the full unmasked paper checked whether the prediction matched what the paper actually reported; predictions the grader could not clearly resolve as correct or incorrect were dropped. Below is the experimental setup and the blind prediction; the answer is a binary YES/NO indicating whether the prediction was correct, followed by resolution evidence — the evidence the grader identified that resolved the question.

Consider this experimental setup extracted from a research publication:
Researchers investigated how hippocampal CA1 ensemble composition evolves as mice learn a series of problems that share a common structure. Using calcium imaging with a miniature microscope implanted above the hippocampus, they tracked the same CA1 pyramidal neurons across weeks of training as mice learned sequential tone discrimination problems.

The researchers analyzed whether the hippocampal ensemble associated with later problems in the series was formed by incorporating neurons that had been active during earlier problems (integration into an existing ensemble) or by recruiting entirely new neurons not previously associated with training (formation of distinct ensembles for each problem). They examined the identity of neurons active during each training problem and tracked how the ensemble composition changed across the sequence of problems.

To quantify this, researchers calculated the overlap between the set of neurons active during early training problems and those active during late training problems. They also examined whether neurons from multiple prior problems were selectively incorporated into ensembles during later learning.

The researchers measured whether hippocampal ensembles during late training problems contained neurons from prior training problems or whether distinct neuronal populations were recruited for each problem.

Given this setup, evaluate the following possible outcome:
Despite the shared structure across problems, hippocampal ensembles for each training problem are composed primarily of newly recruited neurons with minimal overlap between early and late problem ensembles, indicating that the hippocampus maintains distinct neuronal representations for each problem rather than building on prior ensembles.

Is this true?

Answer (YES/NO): NO